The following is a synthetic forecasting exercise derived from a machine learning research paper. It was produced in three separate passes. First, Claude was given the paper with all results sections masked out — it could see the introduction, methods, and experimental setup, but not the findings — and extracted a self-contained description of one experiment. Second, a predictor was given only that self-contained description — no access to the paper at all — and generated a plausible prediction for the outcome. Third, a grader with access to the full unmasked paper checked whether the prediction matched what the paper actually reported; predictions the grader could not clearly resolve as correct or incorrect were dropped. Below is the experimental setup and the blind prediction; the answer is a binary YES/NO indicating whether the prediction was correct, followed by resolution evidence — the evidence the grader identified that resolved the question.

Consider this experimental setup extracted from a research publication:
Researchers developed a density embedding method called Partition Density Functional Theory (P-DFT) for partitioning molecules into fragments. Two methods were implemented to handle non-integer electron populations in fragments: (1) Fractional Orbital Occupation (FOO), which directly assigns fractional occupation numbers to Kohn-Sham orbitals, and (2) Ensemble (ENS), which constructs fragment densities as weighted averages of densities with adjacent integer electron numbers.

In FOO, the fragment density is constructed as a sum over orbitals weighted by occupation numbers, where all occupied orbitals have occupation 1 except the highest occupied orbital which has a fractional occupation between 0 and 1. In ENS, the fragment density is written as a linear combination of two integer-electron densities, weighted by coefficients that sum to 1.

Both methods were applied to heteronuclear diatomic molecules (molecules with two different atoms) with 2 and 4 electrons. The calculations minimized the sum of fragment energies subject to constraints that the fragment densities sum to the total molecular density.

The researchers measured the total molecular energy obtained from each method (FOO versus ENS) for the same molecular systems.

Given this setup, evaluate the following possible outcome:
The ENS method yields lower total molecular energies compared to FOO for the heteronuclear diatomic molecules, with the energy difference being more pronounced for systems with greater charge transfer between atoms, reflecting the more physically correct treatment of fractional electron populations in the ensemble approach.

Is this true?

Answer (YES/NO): NO